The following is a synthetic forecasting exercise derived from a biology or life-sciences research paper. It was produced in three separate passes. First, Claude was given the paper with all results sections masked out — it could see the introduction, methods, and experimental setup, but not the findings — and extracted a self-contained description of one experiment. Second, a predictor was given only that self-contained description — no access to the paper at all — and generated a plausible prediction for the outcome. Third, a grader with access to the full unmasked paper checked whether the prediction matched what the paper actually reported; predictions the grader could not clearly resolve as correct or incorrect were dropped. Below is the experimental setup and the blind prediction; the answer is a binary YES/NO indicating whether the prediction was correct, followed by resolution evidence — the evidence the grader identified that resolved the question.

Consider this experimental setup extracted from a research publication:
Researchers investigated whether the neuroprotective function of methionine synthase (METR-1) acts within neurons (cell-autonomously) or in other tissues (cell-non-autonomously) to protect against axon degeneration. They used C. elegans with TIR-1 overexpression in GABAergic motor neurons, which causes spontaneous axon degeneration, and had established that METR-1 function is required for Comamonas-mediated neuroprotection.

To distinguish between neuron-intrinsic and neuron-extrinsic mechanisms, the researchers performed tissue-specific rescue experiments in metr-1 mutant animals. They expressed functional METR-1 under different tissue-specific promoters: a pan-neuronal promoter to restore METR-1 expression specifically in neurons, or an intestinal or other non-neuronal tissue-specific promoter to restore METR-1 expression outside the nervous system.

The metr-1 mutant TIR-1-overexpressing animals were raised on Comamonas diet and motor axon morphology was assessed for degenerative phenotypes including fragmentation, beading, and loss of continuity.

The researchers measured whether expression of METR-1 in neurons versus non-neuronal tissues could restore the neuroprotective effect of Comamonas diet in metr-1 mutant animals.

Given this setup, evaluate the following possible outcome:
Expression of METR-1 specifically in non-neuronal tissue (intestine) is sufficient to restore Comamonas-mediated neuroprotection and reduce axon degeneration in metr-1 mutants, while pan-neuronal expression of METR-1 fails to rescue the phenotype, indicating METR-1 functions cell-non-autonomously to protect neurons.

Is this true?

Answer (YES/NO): YES